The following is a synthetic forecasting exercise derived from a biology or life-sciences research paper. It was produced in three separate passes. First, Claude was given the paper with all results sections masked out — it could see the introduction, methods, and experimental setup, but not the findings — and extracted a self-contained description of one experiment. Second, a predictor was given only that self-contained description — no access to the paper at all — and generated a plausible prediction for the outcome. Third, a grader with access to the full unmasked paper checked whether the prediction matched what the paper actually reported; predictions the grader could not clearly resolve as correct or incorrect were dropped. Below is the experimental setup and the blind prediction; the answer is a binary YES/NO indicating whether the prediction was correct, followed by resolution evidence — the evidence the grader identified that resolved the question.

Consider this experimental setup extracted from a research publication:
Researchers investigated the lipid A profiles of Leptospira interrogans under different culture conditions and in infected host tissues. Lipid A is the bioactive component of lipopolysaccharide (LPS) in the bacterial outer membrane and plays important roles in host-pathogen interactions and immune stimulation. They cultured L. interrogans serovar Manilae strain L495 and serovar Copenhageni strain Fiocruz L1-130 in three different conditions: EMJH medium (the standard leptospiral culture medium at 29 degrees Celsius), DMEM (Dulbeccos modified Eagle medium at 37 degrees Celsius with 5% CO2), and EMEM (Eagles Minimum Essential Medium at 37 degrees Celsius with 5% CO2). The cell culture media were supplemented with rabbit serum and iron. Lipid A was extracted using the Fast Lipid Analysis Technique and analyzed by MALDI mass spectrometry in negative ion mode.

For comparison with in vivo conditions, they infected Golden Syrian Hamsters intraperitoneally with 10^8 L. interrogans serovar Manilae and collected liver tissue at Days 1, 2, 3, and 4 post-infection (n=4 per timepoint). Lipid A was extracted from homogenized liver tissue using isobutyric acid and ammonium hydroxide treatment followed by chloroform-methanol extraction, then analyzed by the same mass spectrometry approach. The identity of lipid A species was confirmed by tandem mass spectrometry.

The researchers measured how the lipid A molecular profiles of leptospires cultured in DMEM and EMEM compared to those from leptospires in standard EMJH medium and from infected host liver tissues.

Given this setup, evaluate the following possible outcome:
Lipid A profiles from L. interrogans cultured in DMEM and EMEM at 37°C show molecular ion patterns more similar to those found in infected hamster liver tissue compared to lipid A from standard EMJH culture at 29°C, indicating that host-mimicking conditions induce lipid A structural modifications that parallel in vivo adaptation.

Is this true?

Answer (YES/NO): YES